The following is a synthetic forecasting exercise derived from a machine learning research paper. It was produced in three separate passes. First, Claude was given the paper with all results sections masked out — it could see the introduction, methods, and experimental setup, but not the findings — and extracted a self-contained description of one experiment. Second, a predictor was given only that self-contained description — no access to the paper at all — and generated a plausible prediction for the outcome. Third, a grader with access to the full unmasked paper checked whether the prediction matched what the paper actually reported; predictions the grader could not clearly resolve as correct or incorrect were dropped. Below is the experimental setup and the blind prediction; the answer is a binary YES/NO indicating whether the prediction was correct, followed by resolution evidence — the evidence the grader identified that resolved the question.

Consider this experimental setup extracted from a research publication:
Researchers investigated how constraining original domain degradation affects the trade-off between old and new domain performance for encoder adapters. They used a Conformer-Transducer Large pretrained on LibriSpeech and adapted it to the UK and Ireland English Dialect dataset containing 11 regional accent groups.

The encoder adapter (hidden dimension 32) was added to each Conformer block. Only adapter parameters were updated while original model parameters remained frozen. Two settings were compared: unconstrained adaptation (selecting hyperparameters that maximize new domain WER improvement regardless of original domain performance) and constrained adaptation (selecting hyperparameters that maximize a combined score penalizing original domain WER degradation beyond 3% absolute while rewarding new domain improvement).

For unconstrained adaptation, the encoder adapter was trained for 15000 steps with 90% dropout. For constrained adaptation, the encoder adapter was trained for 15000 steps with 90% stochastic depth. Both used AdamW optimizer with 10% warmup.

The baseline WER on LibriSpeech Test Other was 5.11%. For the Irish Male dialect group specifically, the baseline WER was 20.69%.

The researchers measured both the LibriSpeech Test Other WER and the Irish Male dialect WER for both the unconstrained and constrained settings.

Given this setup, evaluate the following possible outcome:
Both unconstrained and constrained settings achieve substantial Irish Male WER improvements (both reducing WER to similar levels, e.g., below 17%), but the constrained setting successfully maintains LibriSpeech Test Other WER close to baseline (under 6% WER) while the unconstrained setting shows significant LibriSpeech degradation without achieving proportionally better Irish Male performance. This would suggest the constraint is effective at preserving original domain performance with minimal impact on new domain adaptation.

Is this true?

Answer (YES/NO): NO